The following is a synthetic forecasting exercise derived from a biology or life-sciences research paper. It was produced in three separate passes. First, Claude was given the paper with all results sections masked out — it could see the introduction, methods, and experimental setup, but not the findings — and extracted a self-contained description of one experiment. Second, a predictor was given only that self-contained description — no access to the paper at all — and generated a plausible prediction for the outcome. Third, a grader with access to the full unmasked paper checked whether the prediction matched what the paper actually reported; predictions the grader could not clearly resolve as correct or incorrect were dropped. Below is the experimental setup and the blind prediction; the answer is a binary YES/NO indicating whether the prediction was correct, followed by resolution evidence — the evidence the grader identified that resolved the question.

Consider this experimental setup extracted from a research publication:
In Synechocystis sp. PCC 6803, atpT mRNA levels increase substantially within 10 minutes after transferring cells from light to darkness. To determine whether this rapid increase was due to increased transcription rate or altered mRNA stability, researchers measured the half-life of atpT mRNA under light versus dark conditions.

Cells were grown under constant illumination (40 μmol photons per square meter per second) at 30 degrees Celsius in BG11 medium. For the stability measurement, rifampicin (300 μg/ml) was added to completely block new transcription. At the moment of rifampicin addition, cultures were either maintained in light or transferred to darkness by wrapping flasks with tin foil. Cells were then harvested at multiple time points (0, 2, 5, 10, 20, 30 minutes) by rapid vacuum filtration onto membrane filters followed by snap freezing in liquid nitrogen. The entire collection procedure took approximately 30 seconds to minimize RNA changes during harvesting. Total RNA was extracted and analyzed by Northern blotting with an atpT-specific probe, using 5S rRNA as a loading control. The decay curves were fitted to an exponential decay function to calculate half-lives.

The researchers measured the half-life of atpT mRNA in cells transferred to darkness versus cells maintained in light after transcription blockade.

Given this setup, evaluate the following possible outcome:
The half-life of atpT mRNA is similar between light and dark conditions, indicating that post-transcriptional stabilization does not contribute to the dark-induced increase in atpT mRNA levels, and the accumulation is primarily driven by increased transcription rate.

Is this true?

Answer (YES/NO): NO